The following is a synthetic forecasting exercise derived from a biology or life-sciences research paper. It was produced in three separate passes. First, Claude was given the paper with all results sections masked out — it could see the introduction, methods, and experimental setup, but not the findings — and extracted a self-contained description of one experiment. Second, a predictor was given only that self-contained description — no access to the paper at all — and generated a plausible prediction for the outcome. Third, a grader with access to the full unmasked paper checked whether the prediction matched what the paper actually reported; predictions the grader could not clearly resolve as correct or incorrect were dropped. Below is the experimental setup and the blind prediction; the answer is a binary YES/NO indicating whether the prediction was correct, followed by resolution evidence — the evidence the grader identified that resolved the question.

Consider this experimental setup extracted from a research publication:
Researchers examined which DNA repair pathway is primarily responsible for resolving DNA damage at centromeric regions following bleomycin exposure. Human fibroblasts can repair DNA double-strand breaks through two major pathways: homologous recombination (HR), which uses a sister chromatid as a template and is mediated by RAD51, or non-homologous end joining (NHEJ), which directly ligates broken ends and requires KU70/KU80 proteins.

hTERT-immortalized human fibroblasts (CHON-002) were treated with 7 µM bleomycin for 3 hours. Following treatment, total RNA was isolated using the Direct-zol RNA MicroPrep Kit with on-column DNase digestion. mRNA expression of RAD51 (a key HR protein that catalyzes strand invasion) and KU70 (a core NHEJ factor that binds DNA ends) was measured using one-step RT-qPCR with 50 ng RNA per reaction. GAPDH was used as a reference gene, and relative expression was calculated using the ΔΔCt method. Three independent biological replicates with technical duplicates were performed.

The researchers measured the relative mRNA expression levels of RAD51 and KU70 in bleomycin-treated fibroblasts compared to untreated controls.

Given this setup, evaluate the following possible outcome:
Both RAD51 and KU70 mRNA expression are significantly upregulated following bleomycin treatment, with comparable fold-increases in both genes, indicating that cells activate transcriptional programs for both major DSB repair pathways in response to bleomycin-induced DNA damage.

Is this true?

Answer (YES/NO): NO